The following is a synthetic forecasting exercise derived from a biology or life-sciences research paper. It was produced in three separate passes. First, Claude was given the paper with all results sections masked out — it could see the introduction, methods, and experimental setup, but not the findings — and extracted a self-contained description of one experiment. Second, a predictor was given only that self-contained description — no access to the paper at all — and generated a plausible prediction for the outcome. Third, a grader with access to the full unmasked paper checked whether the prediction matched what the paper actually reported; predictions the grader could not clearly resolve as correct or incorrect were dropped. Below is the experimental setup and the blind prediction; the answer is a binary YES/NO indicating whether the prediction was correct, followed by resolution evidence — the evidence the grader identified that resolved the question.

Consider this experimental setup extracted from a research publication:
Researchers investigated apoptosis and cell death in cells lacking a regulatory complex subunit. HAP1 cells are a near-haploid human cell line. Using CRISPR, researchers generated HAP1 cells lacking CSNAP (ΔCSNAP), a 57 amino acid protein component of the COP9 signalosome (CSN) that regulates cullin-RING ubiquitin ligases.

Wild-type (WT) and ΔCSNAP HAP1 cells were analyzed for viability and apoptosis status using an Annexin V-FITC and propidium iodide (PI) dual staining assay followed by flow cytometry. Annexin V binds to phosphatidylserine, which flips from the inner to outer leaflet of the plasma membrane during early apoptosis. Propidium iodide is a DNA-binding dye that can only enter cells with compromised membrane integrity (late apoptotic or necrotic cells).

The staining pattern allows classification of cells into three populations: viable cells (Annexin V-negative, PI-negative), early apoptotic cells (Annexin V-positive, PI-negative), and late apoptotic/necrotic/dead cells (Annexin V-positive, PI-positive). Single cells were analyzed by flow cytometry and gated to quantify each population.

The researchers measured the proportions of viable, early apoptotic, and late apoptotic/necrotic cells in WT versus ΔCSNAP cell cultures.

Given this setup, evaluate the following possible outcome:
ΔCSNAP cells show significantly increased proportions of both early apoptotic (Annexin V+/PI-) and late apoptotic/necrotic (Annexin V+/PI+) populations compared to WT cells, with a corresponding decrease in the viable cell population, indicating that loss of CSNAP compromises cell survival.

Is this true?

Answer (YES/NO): NO